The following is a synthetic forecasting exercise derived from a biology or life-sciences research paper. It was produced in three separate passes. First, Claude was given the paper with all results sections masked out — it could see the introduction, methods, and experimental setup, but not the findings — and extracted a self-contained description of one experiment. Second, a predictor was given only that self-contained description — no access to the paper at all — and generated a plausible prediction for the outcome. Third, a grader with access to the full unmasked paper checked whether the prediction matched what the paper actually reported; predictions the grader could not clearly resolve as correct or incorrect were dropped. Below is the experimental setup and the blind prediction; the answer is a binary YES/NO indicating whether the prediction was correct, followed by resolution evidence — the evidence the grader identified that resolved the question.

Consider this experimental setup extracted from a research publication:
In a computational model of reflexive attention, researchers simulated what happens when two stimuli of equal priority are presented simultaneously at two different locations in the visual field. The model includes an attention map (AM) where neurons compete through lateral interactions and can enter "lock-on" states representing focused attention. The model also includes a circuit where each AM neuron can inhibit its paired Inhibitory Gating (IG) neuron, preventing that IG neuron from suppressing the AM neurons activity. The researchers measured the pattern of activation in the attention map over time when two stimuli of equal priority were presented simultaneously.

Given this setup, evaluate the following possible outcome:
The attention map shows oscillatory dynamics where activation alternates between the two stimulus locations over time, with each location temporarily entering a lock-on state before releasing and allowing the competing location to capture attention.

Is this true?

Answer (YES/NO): NO